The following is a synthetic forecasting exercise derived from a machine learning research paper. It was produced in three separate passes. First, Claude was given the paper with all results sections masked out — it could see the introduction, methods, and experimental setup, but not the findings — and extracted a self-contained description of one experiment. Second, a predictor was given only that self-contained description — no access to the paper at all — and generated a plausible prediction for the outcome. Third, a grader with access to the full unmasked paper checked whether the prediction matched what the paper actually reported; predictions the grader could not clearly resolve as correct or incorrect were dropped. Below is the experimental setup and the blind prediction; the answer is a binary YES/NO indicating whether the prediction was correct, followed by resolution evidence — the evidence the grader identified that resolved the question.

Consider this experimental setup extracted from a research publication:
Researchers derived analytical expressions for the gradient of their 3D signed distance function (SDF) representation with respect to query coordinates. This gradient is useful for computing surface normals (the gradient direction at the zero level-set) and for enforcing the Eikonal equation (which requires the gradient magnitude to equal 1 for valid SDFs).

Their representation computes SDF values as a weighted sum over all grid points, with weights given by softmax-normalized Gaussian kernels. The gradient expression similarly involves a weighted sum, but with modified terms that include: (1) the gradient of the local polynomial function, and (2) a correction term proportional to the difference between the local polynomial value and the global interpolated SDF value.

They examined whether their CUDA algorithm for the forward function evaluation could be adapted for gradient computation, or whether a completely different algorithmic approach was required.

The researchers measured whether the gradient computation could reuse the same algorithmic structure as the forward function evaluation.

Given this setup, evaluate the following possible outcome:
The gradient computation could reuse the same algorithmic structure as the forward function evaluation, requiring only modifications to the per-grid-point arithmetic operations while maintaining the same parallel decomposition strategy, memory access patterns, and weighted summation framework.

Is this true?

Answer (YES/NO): YES